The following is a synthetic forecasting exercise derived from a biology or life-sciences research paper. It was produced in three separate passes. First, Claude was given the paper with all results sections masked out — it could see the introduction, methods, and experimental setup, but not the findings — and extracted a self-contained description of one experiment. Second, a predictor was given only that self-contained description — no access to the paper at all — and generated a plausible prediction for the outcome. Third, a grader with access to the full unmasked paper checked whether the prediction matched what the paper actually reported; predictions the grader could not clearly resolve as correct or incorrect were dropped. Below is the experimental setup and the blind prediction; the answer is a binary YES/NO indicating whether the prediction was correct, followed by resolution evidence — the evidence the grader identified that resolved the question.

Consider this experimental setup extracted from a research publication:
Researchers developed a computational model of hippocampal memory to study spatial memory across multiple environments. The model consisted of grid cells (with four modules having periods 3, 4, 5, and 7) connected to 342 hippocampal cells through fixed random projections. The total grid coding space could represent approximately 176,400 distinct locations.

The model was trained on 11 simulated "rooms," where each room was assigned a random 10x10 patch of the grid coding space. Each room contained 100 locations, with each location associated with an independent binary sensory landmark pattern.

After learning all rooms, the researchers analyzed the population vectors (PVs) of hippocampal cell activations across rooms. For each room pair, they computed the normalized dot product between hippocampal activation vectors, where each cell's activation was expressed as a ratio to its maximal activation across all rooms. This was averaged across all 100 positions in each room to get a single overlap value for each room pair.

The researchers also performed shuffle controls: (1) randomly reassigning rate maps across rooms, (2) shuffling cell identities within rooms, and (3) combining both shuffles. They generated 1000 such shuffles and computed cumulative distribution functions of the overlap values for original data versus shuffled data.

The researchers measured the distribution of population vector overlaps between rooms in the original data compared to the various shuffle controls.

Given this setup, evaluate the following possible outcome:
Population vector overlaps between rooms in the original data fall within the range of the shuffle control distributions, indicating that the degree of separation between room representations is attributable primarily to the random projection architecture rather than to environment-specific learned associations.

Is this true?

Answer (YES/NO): YES